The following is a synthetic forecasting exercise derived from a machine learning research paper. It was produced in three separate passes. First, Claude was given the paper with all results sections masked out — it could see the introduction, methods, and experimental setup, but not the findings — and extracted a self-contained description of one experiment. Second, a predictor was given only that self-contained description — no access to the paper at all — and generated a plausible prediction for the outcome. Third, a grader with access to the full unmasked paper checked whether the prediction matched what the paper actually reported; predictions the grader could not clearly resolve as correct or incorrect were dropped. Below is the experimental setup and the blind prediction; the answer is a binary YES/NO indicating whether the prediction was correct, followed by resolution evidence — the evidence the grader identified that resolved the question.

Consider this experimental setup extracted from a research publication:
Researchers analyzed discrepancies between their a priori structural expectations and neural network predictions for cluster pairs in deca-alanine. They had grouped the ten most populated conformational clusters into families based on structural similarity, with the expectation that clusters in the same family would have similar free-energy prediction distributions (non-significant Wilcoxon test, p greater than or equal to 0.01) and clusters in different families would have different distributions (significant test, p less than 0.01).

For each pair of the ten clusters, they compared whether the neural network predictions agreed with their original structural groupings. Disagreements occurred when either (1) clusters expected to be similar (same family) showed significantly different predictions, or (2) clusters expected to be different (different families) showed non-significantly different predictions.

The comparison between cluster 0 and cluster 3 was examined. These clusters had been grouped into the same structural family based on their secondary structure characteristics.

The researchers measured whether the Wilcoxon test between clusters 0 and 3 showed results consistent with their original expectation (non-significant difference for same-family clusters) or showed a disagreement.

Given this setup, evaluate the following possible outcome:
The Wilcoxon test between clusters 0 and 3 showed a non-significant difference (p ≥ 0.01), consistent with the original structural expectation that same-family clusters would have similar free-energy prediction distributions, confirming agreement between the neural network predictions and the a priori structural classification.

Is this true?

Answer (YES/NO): NO